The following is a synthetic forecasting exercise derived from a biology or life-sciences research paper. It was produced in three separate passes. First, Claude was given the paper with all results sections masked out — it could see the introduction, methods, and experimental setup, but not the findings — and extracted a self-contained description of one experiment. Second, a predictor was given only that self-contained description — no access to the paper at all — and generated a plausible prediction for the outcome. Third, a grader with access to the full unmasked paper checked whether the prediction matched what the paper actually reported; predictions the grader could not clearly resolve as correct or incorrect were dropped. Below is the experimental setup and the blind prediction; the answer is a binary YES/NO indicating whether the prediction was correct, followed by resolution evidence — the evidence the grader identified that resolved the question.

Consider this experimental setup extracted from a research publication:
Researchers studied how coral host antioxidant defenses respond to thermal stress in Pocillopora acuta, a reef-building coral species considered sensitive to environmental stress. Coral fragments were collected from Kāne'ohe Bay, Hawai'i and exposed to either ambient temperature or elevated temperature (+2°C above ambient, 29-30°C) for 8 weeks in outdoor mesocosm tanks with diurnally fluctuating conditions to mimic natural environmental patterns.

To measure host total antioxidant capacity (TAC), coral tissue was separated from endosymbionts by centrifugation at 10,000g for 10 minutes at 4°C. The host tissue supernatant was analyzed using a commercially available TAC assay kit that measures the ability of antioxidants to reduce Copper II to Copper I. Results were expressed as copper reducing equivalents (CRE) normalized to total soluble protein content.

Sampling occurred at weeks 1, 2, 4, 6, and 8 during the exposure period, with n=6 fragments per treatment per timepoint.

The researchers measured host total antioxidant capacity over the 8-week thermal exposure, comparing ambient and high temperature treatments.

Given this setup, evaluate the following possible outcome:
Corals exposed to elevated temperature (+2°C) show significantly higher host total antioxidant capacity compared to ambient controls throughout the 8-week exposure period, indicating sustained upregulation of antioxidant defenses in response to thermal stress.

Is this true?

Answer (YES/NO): NO